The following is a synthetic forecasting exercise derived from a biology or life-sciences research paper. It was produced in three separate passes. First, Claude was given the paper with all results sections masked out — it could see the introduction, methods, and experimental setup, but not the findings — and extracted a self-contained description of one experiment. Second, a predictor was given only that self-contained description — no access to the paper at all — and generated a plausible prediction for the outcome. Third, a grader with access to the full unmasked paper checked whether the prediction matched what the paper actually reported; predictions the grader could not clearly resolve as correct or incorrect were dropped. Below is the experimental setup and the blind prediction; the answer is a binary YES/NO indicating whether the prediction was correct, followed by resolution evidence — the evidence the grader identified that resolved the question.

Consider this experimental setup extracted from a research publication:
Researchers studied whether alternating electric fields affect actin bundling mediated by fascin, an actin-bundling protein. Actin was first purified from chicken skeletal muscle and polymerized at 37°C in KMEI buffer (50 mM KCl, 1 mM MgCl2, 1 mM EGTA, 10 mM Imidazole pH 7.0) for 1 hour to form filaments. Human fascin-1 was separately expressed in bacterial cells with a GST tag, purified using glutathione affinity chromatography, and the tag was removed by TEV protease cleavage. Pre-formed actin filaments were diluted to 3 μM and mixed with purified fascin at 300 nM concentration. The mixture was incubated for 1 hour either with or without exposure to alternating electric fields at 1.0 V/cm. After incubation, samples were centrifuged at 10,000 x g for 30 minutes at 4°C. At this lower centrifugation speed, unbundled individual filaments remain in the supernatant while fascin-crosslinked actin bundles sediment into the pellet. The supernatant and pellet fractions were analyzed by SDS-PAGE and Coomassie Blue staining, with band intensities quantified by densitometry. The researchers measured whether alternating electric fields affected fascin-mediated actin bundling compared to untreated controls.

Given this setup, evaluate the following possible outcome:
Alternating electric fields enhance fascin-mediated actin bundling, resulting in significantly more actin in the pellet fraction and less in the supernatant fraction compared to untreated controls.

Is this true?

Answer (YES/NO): NO